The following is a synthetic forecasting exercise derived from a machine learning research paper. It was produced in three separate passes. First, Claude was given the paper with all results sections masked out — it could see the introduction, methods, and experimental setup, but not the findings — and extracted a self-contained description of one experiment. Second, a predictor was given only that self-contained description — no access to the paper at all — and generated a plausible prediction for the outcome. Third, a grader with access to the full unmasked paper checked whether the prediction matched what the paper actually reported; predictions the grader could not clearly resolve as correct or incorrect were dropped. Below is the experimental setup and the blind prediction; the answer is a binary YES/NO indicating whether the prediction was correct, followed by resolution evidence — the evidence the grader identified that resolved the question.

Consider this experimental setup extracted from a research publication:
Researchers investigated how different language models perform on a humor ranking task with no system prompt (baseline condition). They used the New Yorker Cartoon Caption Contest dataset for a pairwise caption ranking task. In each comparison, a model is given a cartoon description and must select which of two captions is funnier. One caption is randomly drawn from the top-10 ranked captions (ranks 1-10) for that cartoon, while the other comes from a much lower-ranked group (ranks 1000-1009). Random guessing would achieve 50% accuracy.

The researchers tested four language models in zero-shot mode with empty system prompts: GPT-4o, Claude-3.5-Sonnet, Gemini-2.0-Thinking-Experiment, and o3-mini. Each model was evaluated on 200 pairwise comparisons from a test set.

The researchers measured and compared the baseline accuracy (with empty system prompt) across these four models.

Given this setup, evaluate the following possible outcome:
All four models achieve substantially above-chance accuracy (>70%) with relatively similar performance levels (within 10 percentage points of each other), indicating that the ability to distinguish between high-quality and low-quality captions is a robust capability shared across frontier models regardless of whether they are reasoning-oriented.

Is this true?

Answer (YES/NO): NO